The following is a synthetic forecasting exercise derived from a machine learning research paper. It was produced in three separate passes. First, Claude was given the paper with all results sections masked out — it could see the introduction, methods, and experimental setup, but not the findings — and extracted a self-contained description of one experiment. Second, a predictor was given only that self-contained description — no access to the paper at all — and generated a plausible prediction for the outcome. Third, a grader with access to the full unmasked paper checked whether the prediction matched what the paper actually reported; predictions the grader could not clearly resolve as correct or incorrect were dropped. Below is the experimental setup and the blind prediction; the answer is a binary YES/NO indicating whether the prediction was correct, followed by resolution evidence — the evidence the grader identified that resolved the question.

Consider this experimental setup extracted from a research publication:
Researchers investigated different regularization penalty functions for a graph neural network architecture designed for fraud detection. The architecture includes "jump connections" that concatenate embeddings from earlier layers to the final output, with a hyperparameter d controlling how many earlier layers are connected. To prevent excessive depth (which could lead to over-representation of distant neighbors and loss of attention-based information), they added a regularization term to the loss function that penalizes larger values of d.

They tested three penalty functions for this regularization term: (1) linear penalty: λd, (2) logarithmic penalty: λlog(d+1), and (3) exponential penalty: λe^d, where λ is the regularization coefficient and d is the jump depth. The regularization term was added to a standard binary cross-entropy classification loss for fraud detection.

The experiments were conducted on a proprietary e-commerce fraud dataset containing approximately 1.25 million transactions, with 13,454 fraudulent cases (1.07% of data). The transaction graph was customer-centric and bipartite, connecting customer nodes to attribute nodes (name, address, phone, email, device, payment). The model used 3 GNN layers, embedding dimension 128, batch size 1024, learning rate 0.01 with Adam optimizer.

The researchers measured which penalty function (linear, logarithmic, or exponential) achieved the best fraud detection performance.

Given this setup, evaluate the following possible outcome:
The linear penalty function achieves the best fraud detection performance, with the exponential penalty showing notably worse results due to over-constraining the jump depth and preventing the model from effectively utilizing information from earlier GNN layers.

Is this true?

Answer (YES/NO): NO